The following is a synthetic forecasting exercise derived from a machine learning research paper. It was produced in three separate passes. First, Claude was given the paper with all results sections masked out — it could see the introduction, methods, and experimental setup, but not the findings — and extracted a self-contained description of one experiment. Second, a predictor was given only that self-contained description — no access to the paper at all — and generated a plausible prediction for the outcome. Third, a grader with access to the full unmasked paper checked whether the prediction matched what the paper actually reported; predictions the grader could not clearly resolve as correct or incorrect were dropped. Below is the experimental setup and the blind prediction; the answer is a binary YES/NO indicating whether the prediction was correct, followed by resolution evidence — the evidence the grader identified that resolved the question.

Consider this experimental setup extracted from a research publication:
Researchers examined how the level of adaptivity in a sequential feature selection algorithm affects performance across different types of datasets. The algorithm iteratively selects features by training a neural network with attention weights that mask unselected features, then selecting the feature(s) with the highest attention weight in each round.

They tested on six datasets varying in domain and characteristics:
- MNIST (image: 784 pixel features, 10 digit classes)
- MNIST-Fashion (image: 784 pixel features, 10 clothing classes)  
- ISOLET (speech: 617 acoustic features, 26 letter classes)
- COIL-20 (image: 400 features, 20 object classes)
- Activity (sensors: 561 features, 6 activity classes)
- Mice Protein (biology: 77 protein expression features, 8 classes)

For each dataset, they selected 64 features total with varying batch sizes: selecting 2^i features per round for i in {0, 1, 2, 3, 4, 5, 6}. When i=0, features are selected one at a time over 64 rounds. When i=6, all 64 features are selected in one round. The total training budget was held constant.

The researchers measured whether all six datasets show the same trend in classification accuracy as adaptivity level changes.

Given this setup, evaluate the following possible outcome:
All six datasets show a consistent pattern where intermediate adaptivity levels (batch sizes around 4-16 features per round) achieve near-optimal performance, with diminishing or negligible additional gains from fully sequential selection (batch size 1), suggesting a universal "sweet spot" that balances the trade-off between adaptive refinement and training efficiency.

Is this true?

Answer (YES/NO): NO